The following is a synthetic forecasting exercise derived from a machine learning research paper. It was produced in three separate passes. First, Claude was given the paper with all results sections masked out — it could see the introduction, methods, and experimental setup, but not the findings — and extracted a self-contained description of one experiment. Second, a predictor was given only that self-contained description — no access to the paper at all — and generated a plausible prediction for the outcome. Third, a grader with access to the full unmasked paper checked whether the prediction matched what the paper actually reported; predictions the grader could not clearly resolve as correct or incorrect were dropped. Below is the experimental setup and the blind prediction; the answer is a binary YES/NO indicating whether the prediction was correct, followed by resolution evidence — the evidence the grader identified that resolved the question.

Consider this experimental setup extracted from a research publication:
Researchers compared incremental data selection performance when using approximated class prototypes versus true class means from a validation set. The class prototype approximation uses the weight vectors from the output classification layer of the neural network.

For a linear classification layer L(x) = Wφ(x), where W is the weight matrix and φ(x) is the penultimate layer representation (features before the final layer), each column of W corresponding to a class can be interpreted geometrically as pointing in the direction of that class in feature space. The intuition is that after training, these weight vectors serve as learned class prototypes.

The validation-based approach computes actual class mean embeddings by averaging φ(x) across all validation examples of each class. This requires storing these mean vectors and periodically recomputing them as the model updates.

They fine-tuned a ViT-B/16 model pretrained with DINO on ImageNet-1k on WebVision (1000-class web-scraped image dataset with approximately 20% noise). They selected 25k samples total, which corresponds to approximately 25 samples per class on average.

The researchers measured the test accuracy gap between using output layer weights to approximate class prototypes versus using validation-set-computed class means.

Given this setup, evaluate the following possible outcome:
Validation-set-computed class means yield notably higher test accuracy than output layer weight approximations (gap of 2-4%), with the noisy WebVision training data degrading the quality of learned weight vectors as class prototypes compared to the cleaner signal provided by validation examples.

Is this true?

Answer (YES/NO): YES